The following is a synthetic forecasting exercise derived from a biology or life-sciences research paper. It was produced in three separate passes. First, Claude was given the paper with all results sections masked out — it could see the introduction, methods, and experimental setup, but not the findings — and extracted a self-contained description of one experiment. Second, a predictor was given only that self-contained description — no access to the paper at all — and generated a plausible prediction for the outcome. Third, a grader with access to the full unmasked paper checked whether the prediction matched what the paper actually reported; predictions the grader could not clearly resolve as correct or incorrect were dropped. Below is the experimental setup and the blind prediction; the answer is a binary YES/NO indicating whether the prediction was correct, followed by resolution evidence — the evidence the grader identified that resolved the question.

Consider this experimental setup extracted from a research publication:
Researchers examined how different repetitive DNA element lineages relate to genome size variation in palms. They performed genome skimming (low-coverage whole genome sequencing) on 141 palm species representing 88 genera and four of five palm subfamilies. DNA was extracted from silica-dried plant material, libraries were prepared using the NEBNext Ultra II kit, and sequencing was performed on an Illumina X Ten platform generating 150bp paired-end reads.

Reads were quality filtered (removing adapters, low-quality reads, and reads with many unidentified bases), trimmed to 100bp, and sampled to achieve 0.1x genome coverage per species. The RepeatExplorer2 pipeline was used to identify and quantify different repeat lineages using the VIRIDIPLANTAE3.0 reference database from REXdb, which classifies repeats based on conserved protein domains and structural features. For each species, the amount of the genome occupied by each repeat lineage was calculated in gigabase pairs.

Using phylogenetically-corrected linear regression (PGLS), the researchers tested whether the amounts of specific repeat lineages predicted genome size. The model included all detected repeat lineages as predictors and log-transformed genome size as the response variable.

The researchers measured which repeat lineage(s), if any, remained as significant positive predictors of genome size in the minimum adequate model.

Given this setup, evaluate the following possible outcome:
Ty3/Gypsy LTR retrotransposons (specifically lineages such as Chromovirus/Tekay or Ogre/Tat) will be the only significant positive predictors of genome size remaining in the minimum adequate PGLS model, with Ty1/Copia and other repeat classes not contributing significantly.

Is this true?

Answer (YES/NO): NO